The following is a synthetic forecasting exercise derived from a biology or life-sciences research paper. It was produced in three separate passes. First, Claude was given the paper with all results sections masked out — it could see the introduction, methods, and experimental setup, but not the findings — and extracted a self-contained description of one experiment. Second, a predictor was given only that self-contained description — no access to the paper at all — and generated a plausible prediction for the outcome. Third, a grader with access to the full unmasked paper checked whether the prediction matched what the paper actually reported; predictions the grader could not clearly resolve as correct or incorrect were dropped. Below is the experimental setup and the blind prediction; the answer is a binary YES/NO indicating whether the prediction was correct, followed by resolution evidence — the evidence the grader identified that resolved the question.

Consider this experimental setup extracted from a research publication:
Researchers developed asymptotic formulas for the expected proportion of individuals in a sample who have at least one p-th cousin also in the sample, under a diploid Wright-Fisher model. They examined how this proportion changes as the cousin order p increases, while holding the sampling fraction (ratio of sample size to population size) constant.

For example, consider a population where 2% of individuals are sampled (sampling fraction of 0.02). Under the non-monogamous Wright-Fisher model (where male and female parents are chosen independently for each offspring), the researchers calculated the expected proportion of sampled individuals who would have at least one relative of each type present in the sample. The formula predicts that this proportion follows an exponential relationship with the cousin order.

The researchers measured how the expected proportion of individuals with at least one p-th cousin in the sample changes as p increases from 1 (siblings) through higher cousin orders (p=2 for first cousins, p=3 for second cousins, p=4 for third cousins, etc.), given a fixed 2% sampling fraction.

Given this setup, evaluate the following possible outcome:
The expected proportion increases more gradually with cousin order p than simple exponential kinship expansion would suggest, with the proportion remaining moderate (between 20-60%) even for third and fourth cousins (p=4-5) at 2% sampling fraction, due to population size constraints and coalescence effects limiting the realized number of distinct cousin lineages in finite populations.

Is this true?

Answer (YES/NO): NO